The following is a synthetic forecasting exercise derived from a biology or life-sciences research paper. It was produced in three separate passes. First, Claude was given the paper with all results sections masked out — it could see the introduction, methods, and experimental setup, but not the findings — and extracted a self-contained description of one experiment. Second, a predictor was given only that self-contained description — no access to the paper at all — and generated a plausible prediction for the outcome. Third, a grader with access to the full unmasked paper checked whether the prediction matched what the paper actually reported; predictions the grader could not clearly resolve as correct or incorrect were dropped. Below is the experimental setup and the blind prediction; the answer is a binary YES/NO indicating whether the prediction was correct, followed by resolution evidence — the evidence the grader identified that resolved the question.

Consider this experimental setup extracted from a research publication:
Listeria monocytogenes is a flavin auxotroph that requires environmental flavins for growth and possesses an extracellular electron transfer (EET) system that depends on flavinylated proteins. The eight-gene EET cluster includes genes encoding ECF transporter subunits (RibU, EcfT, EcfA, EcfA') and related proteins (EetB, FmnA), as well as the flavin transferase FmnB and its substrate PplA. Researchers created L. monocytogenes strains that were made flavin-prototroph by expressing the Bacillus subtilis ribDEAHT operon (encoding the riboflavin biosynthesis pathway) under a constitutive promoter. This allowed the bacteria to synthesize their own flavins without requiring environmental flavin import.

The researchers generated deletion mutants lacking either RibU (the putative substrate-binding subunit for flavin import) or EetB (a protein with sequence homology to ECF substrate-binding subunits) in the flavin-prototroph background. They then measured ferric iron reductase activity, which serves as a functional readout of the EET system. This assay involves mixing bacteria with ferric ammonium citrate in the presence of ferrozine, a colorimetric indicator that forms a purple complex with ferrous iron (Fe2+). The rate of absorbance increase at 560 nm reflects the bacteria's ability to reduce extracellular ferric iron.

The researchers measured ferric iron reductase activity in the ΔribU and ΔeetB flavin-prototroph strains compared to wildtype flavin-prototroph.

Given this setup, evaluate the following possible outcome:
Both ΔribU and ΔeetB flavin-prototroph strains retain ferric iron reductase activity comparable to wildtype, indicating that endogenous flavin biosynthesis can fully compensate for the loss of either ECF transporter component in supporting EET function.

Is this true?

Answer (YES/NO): NO